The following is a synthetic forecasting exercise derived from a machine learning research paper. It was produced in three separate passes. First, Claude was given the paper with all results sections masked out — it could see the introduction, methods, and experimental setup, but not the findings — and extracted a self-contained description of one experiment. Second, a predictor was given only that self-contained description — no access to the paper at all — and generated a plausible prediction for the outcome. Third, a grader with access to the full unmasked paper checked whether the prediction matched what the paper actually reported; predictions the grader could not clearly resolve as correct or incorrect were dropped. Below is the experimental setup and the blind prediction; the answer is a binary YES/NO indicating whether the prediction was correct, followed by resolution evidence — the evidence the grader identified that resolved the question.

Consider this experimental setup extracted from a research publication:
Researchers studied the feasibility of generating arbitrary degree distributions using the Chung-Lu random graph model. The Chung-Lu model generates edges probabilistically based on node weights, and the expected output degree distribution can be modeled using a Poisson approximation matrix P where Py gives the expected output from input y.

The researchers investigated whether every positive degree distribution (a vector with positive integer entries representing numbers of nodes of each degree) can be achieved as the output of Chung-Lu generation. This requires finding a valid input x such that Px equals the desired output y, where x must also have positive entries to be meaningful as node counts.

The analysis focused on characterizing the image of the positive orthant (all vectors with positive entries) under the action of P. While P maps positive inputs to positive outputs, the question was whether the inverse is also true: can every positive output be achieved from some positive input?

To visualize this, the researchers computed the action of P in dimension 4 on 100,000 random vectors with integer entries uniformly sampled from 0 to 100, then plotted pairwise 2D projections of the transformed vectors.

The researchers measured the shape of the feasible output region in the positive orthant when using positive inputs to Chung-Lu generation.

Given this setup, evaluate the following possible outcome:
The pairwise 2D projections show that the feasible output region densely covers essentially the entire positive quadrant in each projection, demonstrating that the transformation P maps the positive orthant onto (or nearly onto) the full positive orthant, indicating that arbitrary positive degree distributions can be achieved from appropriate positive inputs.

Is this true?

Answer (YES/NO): NO